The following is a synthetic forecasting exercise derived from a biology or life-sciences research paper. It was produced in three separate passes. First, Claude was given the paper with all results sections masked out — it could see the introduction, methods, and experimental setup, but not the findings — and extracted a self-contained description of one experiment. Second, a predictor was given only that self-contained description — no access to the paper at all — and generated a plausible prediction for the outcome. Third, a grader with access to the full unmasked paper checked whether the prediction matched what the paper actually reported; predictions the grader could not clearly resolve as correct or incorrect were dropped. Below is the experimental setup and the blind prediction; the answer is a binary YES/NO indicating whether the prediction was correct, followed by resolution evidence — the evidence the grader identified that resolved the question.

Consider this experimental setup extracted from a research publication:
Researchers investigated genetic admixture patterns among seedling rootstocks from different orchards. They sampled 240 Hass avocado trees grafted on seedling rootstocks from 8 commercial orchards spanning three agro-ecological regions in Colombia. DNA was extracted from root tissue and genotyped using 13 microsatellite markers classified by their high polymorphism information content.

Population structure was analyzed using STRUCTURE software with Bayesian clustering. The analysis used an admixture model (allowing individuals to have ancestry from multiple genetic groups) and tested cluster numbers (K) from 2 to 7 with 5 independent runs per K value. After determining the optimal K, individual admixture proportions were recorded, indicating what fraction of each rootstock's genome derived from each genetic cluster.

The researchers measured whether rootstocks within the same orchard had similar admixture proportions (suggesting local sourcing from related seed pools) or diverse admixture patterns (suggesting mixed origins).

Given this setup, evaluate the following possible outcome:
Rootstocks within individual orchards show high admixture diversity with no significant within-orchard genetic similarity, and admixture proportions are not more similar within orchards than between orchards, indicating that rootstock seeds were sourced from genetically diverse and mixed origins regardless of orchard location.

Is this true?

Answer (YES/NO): NO